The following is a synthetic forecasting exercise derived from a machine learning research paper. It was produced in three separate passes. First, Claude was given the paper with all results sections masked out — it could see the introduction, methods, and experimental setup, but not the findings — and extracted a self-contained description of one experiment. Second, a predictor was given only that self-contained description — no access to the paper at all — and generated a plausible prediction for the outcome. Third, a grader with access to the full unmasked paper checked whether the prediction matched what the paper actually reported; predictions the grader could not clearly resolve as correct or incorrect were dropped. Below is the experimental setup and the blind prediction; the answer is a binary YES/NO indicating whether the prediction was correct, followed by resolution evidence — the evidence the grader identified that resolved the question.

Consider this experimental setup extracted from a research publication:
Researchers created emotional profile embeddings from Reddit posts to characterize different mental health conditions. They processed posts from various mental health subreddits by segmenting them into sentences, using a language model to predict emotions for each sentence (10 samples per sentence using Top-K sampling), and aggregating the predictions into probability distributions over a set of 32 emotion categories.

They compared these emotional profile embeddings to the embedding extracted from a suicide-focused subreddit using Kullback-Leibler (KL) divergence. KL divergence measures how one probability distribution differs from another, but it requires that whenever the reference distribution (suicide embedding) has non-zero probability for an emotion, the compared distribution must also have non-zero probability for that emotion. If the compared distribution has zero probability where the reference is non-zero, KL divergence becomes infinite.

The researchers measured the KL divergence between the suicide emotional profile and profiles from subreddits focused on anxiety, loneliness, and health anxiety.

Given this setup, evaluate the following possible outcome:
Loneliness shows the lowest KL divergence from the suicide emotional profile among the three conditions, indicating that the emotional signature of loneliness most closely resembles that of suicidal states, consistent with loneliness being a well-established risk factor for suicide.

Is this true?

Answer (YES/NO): NO